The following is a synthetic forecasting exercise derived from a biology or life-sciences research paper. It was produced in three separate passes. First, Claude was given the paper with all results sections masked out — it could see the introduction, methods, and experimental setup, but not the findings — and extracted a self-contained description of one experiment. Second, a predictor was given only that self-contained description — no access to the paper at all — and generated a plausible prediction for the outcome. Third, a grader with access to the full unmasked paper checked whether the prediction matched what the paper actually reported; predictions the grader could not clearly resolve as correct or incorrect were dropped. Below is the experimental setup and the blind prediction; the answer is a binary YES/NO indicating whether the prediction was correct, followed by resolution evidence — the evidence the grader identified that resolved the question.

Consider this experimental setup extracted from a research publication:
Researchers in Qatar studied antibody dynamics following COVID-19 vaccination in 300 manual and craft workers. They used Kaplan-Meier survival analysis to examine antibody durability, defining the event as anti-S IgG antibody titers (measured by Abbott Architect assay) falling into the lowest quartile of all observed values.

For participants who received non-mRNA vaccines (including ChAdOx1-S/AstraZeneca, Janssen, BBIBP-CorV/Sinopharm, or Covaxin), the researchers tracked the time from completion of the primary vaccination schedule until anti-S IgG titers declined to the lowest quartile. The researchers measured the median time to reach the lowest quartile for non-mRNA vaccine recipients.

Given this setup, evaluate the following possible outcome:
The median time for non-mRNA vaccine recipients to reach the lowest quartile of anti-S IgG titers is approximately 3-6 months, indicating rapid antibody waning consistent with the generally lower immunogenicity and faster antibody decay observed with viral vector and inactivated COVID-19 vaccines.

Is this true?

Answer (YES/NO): YES